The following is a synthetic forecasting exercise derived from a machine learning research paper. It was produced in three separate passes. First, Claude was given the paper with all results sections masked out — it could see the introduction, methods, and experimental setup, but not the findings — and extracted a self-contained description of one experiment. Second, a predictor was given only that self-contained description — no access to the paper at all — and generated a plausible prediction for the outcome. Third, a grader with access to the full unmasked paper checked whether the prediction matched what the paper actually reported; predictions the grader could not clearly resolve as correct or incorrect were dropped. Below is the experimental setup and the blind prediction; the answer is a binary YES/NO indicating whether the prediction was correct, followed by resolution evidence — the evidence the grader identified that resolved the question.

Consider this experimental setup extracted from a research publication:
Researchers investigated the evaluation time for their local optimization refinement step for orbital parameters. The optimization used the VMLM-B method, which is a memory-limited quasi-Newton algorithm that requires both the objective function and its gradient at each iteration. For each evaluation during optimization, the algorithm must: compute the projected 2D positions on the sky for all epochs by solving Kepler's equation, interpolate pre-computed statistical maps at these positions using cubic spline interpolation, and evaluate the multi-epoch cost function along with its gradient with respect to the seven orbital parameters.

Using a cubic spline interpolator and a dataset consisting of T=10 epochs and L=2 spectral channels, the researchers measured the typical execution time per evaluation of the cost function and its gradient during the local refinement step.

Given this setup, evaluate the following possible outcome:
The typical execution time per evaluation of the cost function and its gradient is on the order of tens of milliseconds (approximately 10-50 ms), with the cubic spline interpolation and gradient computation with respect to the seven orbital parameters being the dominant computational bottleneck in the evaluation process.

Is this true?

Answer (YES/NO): NO